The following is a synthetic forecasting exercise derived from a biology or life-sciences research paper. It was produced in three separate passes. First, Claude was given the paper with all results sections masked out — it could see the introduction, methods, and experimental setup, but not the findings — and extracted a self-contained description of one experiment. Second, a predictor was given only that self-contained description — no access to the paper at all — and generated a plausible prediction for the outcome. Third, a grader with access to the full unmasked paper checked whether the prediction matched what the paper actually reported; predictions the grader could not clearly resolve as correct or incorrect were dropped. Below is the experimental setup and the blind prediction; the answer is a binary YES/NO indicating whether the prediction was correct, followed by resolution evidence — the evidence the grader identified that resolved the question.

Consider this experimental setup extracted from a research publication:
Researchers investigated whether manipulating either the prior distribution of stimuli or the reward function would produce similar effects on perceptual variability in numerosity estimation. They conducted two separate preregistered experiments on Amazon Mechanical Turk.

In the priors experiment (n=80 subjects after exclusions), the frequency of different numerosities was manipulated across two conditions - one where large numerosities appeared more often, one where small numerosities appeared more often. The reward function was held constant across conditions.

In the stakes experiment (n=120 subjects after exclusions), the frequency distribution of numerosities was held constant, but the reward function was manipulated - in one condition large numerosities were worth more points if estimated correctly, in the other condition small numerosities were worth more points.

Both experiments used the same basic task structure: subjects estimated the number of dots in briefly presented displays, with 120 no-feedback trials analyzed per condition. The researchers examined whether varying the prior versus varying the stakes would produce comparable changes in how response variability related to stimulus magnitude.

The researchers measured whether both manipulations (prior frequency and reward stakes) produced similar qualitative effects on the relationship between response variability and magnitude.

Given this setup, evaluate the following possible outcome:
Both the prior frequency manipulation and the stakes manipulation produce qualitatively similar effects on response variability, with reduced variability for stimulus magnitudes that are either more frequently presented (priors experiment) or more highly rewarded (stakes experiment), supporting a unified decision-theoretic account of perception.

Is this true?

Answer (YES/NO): YES